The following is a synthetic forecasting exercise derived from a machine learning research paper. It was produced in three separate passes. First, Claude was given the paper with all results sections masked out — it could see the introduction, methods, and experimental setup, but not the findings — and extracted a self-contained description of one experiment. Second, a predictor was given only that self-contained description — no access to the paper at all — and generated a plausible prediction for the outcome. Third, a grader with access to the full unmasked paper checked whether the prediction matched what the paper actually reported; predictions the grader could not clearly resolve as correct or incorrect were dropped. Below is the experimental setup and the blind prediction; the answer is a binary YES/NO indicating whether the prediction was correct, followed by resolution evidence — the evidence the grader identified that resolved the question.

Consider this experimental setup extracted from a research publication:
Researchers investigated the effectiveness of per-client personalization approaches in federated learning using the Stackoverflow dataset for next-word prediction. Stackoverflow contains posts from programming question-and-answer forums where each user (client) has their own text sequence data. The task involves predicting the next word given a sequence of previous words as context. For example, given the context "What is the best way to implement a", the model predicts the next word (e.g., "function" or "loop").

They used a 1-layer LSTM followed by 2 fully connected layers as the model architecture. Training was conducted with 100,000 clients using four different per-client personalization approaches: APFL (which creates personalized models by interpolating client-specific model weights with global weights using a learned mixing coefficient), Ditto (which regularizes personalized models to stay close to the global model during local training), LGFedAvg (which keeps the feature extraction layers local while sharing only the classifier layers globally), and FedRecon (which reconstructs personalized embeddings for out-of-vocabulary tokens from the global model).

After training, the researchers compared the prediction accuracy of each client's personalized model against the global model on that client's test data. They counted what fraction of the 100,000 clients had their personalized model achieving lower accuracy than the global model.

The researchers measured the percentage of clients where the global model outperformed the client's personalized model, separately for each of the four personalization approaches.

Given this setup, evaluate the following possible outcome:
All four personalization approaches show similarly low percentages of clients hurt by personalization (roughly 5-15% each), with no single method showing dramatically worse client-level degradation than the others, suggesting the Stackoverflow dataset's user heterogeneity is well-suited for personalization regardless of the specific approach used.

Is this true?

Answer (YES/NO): NO